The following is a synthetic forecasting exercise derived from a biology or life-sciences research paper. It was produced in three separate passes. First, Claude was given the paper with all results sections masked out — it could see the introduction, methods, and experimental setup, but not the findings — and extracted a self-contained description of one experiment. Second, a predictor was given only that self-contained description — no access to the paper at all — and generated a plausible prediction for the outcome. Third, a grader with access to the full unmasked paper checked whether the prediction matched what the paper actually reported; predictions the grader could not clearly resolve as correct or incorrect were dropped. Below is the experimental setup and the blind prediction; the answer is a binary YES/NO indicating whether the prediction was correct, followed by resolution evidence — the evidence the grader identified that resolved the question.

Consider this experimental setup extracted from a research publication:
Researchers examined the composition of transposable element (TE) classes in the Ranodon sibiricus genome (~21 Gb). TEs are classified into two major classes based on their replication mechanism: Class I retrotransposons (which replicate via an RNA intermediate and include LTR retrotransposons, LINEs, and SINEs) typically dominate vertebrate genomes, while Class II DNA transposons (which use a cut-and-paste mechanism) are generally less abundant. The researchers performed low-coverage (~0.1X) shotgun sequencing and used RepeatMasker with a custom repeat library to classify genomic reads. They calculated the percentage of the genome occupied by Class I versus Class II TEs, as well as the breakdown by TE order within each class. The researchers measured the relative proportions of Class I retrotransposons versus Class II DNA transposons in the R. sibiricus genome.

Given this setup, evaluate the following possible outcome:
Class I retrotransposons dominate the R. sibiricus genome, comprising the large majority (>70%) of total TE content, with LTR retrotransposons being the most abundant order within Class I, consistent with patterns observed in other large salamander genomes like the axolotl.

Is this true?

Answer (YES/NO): NO